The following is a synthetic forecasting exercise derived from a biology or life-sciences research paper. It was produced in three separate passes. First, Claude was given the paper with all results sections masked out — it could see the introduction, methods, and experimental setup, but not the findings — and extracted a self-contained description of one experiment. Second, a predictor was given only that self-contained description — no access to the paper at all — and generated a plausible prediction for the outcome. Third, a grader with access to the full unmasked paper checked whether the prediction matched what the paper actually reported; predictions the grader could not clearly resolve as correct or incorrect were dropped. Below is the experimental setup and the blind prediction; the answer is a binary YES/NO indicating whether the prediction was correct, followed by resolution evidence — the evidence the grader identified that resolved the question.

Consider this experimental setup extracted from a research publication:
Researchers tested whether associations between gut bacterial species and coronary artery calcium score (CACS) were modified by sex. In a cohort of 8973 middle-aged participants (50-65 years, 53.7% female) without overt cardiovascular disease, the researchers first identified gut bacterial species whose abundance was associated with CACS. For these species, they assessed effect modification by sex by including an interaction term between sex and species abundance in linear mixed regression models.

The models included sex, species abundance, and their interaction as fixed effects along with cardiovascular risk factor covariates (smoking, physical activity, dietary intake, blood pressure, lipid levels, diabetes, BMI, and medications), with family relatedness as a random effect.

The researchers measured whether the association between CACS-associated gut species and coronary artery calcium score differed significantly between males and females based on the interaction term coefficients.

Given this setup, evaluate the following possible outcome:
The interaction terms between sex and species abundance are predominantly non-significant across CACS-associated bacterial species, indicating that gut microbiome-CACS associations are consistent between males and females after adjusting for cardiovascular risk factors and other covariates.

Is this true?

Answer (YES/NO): YES